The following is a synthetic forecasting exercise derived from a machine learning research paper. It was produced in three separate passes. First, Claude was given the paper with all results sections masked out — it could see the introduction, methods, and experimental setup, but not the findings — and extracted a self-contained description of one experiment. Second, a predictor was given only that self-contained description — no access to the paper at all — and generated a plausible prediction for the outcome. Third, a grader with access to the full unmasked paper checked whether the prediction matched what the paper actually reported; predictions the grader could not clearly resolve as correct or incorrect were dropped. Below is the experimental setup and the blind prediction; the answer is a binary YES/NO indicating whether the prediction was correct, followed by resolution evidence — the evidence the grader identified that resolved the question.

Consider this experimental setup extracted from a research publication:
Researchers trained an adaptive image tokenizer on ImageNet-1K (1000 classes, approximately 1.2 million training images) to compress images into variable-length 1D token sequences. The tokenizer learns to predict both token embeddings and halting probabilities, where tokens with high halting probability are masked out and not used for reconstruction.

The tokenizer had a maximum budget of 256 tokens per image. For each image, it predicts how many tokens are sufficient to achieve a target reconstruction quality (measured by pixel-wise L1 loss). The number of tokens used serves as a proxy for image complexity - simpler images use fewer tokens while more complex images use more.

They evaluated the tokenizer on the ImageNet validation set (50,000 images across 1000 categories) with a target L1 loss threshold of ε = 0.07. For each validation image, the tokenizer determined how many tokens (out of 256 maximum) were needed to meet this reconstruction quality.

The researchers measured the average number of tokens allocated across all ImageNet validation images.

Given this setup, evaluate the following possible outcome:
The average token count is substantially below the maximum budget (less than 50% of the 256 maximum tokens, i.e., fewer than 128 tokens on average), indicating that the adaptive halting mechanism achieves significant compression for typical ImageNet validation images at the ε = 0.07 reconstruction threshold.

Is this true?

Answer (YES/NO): NO